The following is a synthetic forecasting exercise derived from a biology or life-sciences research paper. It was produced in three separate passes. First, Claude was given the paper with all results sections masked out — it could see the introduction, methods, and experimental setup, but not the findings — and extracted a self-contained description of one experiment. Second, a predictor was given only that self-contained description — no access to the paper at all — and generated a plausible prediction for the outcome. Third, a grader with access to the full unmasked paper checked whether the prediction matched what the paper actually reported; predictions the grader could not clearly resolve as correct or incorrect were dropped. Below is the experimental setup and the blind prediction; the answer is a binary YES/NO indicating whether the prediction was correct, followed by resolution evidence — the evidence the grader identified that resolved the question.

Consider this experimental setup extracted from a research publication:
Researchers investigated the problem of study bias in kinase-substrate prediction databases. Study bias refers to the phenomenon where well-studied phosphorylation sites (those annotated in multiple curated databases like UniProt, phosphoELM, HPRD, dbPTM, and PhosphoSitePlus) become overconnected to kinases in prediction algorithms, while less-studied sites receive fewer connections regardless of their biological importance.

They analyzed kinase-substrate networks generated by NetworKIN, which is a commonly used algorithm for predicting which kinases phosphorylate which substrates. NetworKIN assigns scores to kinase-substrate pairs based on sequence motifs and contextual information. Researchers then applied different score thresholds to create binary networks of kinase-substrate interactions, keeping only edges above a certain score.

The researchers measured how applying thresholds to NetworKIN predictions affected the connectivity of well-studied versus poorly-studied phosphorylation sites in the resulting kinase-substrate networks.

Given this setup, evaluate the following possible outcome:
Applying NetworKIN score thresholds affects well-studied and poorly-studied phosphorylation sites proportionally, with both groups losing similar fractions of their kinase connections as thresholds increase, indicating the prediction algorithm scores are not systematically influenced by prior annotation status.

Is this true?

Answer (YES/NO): NO